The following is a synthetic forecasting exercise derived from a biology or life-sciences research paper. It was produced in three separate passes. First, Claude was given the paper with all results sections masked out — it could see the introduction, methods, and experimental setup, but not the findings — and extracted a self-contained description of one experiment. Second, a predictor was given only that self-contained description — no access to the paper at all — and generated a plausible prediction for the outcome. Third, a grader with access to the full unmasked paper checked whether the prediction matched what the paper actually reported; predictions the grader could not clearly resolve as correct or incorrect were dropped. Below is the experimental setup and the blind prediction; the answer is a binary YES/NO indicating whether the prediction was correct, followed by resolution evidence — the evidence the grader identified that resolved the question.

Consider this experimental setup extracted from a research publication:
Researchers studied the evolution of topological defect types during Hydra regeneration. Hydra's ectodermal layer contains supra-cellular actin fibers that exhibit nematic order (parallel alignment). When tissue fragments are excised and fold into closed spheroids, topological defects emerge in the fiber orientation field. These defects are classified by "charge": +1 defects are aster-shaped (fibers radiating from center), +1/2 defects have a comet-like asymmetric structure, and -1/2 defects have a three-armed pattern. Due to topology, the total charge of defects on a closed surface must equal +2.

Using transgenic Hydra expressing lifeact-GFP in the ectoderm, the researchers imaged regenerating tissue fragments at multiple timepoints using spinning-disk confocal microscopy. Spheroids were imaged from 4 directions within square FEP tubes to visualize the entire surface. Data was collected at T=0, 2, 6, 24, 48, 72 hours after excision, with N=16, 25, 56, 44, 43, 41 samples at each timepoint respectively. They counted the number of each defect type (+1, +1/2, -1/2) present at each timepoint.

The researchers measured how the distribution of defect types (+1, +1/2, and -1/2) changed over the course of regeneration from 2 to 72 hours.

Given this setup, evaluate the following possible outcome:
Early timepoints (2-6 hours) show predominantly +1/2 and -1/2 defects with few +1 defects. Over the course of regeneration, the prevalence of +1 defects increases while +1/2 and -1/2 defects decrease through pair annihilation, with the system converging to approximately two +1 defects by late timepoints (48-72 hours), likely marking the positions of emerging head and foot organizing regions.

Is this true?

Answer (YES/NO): NO